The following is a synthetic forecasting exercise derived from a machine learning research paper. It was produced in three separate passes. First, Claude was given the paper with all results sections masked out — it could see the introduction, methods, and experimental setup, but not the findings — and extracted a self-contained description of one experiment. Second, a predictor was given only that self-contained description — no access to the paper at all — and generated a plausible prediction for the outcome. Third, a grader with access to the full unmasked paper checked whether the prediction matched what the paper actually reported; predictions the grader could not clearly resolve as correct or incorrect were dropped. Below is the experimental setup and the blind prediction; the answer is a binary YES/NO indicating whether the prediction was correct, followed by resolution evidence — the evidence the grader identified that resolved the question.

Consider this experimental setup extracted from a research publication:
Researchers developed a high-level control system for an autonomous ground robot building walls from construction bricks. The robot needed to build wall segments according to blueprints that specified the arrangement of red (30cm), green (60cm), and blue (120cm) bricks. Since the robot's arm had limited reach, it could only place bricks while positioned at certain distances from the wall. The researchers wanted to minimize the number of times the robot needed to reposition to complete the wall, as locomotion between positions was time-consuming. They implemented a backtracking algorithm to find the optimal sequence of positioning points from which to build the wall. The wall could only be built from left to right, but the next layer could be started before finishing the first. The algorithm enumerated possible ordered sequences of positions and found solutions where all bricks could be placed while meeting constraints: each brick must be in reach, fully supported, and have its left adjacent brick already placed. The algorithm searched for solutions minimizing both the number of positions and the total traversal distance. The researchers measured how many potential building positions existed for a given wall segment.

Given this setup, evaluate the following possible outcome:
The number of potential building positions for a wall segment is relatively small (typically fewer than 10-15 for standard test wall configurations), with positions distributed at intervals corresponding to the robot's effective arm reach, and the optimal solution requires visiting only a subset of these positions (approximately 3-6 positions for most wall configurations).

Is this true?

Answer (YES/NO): NO